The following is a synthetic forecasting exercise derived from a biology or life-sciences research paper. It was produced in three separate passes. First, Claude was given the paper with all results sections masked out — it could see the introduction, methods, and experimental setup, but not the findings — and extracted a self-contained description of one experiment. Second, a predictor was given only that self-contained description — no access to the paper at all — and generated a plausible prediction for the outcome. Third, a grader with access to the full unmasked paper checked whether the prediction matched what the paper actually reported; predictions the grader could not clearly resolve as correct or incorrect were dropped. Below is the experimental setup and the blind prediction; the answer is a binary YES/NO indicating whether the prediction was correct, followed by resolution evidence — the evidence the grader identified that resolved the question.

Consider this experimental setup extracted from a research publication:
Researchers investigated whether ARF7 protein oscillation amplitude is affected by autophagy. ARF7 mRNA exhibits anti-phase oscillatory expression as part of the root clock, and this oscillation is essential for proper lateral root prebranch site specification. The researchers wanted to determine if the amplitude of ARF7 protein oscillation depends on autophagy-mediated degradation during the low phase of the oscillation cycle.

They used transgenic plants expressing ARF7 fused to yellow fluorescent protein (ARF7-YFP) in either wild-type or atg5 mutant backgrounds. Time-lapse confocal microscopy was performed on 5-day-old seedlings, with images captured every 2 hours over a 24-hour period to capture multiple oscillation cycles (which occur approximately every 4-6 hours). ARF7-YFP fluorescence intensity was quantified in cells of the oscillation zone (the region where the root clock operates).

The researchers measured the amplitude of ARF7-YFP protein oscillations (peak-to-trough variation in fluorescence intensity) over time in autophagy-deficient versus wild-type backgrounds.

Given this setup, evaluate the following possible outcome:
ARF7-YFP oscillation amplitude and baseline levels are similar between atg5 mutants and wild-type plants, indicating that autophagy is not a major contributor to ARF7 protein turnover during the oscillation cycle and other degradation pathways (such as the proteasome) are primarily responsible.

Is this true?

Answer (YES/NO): NO